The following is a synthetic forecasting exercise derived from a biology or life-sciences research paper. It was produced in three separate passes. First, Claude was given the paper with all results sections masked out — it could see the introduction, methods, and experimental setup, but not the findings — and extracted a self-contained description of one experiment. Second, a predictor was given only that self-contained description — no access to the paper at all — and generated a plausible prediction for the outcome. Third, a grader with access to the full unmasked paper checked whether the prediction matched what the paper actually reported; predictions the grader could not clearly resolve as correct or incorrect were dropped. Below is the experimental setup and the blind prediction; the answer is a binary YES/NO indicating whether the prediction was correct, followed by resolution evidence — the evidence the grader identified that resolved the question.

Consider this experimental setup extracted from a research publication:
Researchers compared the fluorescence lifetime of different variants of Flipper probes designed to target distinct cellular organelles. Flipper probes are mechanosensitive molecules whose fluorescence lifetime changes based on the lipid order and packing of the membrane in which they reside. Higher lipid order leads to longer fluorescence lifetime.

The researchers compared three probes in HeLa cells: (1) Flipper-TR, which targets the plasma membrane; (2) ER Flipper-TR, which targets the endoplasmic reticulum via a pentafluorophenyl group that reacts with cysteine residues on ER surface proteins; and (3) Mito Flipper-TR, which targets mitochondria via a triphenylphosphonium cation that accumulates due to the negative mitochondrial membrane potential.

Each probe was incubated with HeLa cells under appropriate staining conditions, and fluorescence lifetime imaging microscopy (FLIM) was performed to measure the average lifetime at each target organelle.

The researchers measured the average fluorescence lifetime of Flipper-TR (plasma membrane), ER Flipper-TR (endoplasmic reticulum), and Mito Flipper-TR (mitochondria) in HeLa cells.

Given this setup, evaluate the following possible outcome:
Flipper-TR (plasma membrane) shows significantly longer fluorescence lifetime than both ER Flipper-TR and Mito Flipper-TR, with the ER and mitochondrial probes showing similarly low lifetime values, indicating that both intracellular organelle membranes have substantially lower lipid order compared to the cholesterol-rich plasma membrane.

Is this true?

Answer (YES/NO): YES